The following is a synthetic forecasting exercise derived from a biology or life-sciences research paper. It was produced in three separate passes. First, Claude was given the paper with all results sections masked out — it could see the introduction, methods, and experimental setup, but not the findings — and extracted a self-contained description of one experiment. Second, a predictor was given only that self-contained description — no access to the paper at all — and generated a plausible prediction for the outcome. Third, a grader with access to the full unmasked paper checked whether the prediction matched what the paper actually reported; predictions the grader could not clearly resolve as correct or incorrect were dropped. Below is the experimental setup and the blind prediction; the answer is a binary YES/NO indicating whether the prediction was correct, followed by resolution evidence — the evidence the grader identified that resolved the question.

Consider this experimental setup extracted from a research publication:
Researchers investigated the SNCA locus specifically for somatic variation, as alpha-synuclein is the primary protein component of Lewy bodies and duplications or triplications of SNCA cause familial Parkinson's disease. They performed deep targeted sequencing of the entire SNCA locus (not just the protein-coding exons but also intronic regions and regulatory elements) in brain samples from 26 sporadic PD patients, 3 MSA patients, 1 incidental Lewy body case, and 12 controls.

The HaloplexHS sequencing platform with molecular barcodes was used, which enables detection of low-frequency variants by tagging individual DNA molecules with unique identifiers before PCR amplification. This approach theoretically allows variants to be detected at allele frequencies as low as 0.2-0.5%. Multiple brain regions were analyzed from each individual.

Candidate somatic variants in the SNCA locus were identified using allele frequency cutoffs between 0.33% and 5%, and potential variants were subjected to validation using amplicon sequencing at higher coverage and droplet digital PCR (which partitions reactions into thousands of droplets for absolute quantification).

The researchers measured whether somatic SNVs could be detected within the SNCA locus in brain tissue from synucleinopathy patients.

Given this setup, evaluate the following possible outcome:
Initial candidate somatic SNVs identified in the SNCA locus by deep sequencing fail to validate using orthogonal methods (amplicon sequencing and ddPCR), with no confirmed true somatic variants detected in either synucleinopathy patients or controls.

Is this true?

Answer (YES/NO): YES